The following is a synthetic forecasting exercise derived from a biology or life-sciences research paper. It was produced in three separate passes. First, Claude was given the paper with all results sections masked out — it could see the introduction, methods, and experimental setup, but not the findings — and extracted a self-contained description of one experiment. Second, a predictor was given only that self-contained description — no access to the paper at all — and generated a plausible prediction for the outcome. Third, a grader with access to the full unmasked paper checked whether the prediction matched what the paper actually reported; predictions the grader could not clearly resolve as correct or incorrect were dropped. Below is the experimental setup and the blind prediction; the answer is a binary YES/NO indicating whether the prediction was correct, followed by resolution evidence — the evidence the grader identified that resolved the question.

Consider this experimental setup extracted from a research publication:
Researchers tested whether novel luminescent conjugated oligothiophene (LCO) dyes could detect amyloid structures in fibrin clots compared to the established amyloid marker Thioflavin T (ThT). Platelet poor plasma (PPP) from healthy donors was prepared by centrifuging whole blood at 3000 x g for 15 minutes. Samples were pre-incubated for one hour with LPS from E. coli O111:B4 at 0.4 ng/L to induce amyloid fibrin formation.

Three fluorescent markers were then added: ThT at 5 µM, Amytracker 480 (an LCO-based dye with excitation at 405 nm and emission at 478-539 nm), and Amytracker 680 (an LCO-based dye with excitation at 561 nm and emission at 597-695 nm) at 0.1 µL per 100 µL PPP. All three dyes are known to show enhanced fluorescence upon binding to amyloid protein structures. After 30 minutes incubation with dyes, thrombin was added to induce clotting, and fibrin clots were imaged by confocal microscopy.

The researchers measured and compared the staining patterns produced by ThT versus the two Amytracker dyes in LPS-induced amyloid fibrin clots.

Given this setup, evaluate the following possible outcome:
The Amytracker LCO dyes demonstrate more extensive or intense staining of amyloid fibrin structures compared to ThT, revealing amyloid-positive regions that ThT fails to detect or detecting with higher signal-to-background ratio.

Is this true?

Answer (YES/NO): NO